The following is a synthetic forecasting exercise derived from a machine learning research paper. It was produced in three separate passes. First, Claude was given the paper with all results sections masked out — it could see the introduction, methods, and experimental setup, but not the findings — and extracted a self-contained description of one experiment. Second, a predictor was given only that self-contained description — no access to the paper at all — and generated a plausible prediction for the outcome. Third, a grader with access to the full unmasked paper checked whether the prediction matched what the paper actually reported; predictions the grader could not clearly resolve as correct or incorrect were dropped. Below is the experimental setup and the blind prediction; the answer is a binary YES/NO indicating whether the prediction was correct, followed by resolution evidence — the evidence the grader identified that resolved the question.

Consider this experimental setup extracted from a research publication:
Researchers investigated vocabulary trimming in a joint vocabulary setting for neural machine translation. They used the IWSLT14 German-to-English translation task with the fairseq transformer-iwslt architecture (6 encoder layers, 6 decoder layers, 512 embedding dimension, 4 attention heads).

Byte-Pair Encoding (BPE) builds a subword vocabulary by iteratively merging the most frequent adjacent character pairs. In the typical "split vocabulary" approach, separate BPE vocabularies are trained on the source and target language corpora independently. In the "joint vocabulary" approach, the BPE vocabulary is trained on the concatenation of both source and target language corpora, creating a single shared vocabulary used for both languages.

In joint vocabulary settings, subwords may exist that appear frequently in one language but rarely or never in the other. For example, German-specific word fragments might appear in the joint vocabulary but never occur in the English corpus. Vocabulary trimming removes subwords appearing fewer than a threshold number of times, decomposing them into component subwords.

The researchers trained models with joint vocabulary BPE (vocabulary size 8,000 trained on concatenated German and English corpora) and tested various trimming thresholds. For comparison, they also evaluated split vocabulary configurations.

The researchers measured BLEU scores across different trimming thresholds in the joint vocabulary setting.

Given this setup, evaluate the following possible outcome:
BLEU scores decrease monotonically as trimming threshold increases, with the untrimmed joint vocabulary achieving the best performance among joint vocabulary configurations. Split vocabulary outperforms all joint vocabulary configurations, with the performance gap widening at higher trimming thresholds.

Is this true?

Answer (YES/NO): NO